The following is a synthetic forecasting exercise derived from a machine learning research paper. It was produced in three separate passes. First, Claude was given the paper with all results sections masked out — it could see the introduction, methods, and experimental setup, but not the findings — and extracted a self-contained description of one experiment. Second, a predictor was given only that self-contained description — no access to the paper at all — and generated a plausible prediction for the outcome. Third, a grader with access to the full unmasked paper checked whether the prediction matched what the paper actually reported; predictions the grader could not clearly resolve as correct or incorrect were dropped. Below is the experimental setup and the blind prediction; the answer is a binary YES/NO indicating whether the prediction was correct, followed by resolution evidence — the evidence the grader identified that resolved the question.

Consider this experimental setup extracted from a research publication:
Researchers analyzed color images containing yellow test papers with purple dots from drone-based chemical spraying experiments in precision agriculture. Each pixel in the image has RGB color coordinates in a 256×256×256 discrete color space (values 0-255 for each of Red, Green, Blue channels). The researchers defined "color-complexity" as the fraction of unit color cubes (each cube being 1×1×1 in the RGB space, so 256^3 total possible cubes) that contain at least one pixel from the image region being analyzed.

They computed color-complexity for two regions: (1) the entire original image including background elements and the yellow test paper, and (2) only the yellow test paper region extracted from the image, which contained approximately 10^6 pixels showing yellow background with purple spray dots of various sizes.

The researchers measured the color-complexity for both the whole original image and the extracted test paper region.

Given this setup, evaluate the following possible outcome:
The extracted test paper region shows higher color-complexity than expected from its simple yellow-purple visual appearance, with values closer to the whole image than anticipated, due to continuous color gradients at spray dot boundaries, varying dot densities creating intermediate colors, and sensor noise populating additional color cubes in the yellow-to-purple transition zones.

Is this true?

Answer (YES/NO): NO